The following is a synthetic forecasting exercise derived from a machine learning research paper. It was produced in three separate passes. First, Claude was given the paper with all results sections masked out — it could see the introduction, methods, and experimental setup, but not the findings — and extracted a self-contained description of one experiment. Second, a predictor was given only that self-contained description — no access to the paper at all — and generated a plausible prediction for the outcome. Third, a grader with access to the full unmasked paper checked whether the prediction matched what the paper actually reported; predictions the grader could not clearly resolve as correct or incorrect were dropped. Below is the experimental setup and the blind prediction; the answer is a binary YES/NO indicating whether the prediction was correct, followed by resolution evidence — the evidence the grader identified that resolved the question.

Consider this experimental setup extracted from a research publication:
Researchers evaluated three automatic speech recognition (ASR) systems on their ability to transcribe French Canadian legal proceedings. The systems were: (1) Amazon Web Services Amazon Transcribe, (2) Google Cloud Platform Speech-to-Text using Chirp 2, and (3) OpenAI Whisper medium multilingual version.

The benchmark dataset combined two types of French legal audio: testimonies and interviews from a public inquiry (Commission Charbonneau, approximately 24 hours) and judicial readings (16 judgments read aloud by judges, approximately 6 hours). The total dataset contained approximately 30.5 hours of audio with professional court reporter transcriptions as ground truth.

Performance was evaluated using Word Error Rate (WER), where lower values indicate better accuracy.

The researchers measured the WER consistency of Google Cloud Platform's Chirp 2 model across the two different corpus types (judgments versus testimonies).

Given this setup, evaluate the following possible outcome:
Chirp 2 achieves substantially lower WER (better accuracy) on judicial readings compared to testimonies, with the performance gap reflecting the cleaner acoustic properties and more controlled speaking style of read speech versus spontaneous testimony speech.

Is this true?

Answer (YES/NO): NO